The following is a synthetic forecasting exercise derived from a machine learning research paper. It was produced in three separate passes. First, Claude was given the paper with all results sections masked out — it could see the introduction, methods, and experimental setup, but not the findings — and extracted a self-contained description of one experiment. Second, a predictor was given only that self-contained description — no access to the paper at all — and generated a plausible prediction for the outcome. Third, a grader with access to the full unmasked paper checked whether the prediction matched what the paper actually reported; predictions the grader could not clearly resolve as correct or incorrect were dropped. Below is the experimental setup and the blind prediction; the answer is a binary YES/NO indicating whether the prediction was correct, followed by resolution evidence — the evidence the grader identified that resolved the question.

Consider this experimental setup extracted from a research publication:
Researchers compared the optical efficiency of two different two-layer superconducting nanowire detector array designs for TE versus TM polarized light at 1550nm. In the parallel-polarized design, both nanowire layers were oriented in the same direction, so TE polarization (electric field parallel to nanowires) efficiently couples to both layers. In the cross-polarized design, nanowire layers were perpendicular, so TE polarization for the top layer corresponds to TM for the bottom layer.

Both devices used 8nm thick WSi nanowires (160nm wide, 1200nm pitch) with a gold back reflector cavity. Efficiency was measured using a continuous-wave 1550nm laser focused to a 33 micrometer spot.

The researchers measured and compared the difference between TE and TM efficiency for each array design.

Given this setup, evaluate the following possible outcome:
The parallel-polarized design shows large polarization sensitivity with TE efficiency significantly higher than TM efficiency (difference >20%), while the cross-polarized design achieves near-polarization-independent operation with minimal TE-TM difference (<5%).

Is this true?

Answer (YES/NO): YES